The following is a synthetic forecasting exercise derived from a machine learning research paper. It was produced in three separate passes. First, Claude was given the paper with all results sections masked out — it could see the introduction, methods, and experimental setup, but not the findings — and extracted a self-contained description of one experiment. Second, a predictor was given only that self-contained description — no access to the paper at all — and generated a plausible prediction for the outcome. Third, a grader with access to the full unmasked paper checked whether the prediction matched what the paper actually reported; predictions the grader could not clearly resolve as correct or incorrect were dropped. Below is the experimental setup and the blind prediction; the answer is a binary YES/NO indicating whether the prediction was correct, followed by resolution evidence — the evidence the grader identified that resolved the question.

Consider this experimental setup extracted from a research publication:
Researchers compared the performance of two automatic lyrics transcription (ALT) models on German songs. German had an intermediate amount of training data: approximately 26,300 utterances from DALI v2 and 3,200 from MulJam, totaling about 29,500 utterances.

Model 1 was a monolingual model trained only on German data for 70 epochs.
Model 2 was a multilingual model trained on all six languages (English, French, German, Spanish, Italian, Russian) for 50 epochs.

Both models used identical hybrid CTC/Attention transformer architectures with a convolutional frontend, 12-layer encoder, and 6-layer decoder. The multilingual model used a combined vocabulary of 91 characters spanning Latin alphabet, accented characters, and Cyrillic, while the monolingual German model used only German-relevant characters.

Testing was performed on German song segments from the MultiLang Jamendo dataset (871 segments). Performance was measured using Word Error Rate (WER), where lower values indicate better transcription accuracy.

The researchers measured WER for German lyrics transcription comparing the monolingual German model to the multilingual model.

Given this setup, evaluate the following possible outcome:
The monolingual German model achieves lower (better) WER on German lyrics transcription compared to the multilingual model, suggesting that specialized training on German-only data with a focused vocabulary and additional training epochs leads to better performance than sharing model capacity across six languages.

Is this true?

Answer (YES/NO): NO